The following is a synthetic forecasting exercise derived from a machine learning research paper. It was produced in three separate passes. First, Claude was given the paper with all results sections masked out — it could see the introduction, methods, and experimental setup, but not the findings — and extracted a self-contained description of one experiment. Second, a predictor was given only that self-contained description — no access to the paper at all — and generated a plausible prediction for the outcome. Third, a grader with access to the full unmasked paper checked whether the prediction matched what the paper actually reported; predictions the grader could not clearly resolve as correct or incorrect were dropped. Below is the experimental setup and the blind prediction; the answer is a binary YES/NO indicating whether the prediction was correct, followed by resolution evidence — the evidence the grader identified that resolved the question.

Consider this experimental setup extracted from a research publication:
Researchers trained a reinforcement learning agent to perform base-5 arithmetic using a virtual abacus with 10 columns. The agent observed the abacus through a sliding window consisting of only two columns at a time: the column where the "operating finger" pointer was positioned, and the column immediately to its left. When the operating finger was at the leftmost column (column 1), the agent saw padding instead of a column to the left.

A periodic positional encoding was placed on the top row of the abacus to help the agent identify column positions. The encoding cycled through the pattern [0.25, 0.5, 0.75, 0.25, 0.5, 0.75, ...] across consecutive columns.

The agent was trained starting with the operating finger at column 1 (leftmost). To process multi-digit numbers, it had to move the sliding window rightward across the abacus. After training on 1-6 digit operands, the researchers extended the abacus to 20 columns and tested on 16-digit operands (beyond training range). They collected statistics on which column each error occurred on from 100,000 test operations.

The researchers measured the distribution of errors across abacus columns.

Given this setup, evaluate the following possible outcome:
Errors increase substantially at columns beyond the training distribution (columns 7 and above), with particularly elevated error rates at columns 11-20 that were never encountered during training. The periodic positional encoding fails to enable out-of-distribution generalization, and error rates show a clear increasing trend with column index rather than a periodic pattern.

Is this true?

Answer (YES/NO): NO